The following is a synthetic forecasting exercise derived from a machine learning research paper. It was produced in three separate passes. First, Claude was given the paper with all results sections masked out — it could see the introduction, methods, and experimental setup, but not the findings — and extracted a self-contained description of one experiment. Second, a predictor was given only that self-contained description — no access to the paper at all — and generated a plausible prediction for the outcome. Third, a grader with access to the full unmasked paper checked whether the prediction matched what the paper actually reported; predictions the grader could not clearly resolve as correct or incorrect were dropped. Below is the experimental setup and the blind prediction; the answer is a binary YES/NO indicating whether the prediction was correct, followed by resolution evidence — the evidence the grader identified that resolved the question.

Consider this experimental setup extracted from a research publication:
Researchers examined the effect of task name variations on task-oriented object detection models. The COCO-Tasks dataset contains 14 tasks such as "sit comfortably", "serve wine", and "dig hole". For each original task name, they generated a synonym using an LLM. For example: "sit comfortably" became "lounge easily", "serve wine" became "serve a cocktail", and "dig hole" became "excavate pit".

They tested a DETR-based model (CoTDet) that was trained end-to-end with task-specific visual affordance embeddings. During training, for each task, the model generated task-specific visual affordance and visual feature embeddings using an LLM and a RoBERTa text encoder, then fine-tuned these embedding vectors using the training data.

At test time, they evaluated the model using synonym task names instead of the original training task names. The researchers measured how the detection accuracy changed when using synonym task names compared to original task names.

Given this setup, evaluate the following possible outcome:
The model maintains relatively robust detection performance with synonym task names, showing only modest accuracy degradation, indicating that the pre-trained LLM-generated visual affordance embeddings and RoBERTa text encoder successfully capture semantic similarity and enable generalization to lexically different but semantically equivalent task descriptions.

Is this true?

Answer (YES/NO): NO